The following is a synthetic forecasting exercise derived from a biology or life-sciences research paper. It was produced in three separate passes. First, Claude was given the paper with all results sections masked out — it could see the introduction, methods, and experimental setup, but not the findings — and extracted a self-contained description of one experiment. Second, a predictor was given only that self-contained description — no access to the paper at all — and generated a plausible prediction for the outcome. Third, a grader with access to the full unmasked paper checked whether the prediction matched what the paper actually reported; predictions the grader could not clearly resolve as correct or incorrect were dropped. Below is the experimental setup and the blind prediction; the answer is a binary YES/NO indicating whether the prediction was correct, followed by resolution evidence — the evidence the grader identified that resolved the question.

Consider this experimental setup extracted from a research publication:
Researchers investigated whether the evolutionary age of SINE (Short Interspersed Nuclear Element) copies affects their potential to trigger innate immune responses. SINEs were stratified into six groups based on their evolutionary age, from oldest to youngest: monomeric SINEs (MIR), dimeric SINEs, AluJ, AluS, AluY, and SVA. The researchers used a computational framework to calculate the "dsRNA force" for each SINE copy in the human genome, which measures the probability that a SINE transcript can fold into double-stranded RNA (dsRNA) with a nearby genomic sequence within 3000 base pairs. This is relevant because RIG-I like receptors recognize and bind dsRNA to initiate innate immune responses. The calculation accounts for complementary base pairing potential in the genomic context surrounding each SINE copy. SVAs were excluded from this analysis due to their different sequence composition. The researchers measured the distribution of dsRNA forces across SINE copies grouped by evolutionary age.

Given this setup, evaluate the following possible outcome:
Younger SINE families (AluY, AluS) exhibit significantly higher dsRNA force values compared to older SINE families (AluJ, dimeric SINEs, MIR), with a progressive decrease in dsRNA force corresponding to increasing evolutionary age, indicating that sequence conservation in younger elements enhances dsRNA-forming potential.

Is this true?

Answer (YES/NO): NO